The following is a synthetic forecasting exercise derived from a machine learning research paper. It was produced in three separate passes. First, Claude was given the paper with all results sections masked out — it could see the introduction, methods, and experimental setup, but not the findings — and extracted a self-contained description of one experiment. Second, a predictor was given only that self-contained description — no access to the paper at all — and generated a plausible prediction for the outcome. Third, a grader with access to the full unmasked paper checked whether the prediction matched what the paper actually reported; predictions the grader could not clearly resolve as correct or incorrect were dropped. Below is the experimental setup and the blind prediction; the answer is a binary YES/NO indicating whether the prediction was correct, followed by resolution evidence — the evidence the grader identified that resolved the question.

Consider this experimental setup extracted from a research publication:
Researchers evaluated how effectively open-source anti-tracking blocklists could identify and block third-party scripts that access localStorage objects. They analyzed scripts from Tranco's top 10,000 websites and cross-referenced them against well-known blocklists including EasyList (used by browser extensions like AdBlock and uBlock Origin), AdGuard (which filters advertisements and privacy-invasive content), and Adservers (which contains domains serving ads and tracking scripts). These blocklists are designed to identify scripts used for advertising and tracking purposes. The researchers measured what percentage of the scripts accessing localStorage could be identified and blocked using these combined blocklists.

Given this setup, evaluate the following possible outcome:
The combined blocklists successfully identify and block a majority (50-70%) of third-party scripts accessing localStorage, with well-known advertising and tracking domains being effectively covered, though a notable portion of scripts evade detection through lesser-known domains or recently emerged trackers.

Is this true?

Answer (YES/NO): NO